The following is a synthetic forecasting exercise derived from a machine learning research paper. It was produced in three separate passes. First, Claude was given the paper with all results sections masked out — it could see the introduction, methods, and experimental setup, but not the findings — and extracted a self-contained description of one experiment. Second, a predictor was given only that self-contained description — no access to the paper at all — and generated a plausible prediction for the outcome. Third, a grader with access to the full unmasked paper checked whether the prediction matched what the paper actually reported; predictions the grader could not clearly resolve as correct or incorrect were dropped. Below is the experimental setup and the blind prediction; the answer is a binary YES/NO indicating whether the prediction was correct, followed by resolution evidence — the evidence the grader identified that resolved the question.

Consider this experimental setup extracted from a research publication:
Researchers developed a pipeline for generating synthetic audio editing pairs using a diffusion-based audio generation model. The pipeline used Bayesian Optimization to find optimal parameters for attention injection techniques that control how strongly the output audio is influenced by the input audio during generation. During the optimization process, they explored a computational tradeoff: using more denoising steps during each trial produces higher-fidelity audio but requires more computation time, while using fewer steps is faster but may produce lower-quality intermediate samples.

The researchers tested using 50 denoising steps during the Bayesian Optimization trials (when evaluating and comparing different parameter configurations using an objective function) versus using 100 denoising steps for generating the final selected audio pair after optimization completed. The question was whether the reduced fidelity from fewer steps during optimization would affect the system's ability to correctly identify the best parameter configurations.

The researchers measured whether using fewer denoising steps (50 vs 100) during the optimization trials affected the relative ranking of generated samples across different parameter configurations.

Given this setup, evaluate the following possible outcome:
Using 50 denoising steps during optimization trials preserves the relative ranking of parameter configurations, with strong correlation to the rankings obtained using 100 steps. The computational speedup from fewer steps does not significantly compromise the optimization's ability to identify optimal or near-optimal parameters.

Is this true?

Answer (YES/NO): YES